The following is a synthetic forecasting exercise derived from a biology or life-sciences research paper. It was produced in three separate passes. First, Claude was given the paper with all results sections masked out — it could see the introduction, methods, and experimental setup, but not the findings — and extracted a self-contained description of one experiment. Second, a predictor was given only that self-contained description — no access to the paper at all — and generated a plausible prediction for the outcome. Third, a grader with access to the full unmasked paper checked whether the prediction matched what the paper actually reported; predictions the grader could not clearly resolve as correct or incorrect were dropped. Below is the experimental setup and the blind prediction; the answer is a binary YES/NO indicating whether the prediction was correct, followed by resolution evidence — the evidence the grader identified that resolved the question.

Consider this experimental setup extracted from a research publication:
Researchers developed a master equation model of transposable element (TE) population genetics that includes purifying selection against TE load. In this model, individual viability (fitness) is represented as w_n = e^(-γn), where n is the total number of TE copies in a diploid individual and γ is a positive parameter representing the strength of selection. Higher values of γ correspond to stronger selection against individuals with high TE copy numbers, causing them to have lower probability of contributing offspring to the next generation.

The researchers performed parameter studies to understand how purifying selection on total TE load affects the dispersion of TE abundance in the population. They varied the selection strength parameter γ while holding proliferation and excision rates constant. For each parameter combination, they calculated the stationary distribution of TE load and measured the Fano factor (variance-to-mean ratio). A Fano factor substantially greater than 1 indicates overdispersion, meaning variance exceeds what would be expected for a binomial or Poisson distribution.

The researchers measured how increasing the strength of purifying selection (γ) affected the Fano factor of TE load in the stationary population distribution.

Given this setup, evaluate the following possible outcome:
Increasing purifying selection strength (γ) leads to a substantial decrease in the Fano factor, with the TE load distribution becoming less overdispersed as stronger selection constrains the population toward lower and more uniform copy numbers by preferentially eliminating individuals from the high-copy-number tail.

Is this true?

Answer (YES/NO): NO